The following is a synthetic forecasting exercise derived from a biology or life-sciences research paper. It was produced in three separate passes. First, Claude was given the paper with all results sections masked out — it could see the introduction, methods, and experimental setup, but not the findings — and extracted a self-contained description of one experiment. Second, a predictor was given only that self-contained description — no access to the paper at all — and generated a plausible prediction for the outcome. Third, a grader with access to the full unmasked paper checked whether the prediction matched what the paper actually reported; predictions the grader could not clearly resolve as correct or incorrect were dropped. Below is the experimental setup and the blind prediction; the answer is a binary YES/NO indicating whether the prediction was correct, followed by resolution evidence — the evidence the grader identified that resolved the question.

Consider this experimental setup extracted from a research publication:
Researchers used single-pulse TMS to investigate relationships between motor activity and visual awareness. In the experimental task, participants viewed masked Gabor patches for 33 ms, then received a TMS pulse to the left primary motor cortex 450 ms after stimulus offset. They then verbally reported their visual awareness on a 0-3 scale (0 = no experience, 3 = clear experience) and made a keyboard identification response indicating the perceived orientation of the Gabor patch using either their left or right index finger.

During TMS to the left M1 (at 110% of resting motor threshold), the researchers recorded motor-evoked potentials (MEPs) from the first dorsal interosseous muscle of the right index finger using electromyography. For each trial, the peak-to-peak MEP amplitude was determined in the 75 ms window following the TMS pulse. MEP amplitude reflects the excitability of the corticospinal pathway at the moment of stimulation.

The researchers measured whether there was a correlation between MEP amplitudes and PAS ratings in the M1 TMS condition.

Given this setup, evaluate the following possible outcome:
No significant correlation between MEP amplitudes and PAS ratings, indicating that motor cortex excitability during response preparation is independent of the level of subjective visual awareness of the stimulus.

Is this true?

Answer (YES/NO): NO